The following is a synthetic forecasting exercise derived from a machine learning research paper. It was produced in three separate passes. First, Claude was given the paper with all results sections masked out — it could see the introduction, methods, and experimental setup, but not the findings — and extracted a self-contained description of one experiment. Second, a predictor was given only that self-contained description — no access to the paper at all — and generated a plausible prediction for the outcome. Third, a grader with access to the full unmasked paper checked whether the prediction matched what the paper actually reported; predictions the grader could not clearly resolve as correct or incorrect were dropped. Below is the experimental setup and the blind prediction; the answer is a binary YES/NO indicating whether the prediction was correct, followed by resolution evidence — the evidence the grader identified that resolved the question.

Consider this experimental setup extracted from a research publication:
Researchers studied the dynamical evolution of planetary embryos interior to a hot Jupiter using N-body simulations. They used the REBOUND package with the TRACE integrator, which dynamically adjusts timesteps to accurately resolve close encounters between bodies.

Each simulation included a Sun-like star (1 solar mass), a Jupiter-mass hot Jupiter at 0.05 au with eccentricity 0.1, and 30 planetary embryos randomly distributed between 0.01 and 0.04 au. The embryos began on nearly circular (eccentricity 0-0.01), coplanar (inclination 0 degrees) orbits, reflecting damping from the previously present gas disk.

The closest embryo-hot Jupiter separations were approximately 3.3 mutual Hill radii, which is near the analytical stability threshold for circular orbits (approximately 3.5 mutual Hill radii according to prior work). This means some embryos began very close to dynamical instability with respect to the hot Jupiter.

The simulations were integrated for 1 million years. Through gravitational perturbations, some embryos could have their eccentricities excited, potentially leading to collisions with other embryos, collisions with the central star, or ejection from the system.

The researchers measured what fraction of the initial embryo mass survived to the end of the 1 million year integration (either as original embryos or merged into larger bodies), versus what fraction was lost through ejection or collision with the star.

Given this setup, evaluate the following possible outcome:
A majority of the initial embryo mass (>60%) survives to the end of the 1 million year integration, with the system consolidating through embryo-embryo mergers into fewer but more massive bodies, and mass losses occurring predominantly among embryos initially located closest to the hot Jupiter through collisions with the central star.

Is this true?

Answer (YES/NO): NO